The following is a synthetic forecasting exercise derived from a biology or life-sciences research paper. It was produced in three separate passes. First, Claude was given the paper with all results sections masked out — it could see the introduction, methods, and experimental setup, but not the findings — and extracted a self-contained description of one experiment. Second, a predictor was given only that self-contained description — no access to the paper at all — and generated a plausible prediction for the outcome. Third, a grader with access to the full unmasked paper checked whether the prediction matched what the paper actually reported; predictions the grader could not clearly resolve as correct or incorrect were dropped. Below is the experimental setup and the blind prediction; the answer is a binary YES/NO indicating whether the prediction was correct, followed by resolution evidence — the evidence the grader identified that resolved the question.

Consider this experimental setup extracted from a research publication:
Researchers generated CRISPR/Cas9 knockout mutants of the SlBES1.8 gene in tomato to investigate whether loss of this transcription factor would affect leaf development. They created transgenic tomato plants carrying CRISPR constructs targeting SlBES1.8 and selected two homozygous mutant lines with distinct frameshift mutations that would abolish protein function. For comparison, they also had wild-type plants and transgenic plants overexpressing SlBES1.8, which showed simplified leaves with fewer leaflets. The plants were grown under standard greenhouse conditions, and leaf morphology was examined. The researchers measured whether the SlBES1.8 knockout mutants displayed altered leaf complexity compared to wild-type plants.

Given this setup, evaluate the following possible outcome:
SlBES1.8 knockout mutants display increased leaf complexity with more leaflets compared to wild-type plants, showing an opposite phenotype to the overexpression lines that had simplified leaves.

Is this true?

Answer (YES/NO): NO